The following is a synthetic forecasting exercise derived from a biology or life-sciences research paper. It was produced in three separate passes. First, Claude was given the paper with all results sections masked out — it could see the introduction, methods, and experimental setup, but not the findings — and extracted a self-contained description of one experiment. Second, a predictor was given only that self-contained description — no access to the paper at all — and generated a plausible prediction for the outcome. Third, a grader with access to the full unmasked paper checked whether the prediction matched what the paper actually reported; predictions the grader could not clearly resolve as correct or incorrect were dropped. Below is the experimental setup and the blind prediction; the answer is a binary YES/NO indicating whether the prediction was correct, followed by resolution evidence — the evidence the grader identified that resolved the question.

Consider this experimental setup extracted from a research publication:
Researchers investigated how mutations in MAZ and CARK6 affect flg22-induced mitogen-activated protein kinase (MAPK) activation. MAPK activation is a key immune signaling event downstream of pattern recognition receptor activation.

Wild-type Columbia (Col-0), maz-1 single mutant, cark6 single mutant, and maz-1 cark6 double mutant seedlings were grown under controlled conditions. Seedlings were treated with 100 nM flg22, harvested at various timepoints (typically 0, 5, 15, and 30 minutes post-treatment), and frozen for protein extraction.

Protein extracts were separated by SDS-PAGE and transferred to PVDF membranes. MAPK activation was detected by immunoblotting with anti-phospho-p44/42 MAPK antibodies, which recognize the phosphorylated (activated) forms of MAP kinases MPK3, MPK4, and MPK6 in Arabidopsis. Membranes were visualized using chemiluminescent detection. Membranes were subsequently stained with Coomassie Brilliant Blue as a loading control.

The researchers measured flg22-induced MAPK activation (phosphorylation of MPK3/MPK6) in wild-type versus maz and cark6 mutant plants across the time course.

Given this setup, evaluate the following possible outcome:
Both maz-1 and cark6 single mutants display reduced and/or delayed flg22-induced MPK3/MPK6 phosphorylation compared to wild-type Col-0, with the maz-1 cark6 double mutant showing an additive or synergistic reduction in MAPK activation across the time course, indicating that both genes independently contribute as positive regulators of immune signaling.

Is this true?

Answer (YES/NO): NO